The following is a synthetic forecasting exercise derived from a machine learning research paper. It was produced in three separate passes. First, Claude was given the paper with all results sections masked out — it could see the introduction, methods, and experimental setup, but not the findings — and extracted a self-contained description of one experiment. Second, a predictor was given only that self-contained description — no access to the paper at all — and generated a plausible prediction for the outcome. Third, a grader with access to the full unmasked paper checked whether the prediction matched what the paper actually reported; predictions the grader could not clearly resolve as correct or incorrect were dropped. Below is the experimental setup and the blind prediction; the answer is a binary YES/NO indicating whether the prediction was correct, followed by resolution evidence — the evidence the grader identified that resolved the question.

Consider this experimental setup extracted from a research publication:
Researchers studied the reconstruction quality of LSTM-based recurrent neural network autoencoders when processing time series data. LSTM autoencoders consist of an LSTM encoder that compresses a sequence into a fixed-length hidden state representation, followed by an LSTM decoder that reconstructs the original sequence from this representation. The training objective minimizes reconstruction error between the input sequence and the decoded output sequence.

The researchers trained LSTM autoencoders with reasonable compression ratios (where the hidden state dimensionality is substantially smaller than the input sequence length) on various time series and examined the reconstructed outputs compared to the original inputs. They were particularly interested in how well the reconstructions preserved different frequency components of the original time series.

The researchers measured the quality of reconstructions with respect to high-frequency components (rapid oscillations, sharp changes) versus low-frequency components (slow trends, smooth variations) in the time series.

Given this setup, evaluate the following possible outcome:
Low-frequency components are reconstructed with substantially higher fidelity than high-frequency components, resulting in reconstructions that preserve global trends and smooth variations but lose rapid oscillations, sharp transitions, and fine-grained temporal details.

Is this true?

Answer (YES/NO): YES